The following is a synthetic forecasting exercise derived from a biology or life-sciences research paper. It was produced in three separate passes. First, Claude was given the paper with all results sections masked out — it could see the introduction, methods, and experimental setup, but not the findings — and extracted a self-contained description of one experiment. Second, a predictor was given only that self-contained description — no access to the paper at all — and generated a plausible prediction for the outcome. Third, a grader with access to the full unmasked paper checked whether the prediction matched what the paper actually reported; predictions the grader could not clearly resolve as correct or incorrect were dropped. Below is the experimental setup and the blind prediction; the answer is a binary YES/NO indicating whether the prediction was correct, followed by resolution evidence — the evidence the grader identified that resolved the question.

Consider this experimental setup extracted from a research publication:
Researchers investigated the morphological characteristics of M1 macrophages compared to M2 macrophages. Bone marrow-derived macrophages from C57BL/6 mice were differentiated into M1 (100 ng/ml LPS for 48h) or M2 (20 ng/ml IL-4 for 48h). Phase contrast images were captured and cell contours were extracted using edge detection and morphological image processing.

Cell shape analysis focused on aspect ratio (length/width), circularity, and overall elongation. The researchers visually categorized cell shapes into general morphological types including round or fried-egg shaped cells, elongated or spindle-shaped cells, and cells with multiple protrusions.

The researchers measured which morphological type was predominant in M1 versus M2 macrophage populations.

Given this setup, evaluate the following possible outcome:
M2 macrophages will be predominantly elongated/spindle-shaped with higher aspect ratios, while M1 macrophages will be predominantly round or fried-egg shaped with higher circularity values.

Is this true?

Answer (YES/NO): NO